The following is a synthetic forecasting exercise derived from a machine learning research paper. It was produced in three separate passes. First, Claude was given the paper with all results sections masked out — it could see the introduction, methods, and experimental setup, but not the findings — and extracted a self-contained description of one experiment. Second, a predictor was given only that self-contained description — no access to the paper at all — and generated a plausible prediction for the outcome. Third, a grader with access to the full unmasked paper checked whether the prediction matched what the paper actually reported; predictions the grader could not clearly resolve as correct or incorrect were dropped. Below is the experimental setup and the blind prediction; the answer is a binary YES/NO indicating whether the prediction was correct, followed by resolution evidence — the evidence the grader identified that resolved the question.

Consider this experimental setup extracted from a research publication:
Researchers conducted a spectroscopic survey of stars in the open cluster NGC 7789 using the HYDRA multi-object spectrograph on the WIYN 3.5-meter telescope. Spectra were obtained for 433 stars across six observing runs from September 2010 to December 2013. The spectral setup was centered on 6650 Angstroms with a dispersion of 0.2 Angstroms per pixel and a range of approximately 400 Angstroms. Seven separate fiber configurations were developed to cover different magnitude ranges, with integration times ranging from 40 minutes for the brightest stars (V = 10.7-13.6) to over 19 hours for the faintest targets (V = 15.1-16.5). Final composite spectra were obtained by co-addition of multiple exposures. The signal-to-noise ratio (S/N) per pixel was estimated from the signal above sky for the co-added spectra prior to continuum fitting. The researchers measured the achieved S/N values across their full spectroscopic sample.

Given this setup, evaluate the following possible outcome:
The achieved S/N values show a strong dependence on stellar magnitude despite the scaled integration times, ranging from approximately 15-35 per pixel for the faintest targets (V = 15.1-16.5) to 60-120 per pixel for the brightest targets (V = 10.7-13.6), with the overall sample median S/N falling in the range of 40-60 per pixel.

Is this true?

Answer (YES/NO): NO